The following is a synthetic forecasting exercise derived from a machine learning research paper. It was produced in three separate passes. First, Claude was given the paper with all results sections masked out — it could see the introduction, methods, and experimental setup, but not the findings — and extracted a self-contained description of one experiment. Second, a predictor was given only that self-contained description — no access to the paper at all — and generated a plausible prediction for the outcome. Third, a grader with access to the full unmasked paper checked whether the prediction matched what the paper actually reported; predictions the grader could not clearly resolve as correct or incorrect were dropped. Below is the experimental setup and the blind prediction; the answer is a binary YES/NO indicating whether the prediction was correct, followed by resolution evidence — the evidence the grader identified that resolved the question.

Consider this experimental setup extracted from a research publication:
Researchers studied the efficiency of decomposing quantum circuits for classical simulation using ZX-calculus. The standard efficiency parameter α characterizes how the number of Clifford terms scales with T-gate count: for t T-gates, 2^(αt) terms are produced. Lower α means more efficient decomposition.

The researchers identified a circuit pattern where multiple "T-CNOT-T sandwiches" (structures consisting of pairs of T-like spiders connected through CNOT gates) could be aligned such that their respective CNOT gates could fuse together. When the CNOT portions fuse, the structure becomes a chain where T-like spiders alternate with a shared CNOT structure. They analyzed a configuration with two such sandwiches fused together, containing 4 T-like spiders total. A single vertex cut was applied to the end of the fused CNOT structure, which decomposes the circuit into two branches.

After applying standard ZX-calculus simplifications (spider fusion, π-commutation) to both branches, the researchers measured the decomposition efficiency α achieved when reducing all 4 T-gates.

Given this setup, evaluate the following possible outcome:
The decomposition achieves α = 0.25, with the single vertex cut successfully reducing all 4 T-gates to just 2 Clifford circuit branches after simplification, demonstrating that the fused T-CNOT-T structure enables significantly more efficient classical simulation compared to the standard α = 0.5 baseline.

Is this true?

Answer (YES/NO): YES